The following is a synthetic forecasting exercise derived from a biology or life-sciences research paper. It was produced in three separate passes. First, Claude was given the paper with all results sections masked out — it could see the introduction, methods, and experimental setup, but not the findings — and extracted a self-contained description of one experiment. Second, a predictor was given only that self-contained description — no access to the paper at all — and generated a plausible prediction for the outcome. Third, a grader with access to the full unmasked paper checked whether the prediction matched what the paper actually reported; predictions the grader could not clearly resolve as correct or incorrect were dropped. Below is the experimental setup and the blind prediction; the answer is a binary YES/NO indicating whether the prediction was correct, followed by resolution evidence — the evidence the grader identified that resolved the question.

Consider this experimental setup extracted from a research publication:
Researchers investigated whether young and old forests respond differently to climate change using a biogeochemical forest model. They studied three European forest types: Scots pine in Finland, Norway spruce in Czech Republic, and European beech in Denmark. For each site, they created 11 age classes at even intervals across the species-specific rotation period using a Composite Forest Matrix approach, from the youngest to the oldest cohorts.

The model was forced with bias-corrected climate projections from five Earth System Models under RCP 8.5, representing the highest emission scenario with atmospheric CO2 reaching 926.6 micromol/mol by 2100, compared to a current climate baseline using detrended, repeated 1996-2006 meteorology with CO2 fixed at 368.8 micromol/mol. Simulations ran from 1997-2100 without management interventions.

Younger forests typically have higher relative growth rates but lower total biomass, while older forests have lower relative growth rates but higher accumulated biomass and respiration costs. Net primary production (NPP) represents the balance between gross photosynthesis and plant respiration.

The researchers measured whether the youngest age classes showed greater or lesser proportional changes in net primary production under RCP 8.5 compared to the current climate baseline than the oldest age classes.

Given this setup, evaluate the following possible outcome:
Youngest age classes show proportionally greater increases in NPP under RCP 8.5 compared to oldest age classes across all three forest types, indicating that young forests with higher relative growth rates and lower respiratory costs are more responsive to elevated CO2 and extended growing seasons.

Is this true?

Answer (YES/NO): NO